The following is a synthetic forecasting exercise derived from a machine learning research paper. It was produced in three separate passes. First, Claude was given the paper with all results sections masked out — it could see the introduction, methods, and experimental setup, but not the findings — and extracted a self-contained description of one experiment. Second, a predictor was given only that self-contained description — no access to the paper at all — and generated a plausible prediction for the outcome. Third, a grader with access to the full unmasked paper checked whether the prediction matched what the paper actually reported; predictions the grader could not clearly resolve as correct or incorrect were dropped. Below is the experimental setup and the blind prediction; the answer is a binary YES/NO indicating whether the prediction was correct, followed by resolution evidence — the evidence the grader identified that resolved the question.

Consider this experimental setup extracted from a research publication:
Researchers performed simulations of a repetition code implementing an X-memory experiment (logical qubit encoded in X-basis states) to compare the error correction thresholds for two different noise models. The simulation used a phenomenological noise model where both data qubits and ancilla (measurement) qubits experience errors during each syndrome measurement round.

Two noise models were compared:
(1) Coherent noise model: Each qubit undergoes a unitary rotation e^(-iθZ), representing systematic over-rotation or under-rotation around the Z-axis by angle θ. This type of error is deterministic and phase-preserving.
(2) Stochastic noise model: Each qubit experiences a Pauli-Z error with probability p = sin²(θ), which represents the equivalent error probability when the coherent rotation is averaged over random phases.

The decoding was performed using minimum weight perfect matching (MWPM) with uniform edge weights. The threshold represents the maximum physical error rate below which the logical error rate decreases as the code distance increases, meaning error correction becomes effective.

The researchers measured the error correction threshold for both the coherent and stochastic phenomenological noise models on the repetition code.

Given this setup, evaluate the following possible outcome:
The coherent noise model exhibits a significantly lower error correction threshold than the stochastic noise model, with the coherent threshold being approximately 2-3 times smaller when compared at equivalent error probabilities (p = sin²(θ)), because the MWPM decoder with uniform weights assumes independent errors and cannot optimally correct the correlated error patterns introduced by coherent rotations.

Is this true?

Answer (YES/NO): NO